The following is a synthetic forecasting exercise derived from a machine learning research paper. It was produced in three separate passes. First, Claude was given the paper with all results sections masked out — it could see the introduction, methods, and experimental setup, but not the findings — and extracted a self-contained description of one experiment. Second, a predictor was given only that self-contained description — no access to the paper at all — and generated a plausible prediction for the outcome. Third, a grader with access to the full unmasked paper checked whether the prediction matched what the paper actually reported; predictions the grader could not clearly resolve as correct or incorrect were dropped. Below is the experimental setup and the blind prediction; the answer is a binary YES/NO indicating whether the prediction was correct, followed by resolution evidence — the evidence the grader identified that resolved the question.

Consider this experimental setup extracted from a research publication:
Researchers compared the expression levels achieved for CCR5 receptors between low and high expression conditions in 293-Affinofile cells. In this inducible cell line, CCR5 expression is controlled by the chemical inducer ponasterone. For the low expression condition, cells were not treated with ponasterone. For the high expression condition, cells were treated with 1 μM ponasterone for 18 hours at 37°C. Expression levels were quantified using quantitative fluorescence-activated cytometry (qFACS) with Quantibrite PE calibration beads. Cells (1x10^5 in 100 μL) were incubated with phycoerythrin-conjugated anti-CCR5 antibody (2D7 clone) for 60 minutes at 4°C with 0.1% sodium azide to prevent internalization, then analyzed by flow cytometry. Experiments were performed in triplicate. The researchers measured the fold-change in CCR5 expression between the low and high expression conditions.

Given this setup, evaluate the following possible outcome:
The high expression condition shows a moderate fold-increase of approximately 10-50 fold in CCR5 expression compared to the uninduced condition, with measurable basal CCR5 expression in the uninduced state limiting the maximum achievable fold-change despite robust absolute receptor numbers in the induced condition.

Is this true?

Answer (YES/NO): YES